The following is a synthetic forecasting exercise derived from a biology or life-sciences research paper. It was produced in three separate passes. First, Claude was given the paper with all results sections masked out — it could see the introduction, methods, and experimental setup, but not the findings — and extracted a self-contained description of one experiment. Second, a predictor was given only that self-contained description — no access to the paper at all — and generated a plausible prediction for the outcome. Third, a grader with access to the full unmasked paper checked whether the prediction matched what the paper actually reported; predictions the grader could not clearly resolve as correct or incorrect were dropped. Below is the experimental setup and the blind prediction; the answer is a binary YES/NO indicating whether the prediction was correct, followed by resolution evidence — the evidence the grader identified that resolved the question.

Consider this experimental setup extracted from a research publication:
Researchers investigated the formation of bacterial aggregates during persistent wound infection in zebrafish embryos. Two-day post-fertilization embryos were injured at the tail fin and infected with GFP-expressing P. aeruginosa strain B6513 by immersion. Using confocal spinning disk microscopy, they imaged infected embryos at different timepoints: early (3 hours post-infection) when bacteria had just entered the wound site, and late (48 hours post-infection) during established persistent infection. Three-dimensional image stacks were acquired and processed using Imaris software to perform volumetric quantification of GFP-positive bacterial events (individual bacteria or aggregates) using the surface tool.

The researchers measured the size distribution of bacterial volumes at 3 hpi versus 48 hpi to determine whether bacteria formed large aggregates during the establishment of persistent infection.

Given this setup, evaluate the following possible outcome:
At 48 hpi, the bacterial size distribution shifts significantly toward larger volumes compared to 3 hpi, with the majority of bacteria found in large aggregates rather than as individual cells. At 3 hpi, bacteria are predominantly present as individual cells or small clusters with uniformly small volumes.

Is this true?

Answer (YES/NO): NO